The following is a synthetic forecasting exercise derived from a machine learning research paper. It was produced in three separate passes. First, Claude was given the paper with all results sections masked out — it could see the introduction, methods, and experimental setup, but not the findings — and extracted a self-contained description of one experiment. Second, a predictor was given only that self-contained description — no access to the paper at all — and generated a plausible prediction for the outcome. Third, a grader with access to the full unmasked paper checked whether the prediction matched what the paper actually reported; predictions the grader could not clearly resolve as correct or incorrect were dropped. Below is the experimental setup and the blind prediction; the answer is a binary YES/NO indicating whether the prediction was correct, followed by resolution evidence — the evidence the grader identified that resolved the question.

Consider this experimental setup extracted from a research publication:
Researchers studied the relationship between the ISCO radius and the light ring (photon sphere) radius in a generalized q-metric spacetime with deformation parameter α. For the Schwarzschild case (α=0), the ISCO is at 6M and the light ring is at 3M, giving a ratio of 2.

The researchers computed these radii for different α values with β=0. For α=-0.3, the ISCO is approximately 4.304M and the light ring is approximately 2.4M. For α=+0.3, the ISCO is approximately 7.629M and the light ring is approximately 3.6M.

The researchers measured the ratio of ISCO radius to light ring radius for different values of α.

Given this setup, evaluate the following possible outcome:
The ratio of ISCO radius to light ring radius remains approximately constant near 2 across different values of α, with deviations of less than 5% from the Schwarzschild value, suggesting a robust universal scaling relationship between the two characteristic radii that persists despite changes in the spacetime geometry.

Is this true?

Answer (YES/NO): NO